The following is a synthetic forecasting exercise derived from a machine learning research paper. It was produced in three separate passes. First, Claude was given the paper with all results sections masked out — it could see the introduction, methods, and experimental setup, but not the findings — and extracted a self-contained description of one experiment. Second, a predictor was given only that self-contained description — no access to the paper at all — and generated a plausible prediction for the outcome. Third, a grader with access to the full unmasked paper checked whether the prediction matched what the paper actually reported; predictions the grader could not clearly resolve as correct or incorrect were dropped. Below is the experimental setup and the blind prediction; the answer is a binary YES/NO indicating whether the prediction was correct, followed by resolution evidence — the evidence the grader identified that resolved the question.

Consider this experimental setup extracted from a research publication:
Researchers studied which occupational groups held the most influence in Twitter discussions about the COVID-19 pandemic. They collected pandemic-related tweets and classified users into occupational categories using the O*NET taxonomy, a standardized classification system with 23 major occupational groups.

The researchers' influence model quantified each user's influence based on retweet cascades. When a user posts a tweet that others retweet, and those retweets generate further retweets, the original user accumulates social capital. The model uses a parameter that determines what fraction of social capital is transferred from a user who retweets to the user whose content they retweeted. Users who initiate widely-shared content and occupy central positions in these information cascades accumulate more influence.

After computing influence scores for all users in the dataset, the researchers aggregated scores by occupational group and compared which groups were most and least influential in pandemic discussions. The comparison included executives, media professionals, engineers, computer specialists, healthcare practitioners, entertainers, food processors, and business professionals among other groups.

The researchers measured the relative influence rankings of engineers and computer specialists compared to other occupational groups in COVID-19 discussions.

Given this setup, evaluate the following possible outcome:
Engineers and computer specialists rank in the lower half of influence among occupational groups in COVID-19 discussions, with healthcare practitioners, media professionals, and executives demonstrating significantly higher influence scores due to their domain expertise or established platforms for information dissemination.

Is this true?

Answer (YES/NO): YES